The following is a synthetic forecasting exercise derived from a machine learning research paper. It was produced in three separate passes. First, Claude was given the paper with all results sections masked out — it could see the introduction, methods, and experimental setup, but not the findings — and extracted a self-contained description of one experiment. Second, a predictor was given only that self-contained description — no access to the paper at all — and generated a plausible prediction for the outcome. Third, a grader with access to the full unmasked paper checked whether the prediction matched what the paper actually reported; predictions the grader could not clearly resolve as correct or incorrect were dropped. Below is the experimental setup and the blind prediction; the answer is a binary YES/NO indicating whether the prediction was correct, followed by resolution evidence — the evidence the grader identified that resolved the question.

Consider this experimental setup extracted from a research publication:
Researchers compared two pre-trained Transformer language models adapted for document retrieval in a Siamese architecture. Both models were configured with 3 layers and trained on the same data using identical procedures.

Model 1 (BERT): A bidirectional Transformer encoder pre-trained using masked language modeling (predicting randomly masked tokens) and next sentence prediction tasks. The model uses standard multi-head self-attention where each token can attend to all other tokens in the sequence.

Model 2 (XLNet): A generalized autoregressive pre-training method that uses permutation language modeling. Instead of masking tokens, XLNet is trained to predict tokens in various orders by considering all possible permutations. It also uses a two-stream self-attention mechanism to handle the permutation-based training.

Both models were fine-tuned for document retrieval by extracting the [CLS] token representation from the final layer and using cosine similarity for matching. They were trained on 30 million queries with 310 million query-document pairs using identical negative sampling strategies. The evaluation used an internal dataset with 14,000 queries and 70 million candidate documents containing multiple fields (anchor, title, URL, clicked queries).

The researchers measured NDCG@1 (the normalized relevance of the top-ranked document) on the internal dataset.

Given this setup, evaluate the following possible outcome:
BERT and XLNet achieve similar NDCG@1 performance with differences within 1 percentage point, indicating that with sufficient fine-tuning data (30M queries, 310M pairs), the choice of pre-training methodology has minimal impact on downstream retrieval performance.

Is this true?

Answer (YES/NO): NO